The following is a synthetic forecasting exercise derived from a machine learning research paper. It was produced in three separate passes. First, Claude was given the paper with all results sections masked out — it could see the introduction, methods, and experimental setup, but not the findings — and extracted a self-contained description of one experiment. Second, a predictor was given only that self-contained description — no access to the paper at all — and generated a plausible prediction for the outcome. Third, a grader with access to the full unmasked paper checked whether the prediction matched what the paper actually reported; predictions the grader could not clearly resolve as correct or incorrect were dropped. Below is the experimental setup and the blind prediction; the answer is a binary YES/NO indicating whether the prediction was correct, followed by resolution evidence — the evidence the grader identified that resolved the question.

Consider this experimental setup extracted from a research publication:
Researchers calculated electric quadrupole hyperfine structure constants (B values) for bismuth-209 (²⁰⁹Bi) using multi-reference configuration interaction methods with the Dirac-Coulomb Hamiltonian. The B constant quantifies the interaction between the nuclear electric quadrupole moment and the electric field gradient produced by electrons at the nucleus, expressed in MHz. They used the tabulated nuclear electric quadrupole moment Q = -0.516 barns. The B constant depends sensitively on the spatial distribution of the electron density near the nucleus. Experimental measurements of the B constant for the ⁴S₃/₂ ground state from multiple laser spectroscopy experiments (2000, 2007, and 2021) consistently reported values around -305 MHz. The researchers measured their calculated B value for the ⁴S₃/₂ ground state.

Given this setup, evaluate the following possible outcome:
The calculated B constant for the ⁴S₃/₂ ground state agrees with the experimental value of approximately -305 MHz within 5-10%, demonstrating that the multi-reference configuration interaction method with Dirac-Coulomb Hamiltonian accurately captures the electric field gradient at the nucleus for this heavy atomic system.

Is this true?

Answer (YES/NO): YES